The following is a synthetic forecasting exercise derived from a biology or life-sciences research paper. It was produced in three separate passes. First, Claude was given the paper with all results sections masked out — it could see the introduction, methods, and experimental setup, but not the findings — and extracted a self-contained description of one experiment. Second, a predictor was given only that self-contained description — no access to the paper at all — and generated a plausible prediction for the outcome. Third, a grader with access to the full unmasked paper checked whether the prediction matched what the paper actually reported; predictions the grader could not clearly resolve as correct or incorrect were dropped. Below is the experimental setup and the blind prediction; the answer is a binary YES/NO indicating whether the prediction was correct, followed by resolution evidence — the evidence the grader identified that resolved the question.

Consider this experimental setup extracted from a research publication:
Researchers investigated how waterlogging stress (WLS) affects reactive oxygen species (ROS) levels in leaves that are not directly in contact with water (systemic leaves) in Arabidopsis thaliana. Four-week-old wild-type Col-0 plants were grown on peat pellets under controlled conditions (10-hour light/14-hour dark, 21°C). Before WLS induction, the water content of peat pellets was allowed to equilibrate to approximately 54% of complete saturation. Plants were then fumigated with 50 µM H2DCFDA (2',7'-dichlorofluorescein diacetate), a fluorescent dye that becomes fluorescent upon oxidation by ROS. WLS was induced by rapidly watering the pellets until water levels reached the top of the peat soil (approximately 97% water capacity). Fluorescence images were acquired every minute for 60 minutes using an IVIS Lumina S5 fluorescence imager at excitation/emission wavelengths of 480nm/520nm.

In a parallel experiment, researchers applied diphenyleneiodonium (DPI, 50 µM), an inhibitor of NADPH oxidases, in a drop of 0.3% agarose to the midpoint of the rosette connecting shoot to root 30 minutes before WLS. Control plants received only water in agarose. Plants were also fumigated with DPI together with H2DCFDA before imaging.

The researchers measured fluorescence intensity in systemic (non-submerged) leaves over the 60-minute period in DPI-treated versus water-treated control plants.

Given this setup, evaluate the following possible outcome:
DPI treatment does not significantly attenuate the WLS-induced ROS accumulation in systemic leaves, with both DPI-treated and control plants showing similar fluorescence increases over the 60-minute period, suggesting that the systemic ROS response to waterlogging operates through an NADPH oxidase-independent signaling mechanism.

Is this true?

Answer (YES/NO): NO